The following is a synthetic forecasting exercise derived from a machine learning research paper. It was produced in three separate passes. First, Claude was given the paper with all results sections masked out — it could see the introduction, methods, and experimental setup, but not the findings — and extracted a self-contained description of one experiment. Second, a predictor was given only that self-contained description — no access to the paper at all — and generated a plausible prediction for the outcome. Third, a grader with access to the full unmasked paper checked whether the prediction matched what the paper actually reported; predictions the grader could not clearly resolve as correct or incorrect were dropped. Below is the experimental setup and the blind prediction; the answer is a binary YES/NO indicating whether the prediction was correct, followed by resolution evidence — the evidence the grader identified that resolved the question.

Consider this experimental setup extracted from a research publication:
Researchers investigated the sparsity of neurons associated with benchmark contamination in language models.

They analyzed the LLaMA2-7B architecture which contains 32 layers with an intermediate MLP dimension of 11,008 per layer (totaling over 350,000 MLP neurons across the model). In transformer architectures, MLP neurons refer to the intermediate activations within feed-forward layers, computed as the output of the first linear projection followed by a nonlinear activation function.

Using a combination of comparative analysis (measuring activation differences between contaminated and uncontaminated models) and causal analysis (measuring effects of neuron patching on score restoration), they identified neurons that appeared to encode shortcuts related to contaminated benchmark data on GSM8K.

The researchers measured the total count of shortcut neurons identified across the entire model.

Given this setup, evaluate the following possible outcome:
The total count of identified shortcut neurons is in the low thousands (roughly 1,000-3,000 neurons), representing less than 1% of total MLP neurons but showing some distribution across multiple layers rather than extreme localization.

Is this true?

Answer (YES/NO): NO